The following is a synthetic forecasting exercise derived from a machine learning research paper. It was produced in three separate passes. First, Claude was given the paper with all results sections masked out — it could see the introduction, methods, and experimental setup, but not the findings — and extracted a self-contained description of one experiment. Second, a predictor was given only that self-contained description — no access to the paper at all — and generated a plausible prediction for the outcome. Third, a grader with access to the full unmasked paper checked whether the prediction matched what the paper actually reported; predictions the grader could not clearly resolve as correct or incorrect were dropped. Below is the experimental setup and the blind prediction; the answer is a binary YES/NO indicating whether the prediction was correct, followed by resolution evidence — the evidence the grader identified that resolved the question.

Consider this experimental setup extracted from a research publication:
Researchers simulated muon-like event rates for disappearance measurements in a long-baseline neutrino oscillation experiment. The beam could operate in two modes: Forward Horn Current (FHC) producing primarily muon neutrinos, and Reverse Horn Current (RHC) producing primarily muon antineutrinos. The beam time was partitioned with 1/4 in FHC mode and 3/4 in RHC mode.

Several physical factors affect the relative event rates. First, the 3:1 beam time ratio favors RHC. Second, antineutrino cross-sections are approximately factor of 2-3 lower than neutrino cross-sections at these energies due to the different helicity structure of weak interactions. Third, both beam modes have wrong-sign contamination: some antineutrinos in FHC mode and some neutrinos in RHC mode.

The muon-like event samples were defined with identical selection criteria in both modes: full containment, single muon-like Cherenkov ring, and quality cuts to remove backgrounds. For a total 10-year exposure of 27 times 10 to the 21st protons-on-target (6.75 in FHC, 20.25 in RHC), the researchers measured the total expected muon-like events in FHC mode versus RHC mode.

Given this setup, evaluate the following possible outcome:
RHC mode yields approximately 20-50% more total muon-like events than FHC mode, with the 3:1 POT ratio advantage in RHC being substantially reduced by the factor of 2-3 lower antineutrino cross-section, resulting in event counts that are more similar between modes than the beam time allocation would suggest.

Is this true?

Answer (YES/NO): YES